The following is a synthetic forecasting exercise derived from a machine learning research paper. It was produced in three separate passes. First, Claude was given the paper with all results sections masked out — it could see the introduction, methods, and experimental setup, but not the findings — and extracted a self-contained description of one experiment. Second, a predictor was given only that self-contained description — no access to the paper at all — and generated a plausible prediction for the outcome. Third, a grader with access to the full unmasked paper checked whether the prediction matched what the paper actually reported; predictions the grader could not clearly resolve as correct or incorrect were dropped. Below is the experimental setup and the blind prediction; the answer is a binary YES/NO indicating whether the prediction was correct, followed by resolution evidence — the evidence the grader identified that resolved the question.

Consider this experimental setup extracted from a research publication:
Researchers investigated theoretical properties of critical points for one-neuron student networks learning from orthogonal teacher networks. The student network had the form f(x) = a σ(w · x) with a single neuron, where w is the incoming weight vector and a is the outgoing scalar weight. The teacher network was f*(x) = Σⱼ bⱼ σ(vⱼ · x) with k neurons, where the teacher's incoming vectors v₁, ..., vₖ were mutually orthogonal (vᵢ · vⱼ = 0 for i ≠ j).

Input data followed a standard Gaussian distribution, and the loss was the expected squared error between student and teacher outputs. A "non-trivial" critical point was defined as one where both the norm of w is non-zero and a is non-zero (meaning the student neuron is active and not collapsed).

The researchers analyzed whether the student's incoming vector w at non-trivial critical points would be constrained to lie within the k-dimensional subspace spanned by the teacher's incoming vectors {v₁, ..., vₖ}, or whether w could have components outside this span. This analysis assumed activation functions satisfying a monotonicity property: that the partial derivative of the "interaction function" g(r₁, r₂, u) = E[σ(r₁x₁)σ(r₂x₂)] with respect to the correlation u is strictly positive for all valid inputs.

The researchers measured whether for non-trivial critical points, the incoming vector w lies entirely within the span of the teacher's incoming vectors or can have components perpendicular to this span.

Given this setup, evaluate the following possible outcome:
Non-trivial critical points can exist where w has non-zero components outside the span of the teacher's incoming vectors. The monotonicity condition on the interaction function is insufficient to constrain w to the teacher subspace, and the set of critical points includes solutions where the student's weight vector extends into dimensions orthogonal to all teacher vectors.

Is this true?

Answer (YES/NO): NO